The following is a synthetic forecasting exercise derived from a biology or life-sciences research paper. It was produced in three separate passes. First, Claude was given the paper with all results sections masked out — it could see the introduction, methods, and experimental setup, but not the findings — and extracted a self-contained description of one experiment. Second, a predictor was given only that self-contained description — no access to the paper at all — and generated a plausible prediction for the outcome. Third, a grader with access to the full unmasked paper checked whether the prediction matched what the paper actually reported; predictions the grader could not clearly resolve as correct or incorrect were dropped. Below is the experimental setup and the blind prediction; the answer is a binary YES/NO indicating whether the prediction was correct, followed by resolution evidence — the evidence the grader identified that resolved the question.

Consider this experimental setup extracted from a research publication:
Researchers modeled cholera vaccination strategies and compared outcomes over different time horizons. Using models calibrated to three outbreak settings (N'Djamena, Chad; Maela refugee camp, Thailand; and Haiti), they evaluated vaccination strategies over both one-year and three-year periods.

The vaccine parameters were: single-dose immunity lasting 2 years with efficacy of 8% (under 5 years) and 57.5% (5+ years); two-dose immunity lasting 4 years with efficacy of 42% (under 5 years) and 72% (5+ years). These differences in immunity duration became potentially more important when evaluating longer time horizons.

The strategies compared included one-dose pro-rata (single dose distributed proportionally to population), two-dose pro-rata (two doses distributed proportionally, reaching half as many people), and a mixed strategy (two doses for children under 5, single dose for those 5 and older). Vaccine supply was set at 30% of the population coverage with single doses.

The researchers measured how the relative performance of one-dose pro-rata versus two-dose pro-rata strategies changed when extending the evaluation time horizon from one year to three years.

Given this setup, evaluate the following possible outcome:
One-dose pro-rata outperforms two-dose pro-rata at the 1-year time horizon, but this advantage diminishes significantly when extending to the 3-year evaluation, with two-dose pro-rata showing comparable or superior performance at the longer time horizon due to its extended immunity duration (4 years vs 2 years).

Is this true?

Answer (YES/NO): YES